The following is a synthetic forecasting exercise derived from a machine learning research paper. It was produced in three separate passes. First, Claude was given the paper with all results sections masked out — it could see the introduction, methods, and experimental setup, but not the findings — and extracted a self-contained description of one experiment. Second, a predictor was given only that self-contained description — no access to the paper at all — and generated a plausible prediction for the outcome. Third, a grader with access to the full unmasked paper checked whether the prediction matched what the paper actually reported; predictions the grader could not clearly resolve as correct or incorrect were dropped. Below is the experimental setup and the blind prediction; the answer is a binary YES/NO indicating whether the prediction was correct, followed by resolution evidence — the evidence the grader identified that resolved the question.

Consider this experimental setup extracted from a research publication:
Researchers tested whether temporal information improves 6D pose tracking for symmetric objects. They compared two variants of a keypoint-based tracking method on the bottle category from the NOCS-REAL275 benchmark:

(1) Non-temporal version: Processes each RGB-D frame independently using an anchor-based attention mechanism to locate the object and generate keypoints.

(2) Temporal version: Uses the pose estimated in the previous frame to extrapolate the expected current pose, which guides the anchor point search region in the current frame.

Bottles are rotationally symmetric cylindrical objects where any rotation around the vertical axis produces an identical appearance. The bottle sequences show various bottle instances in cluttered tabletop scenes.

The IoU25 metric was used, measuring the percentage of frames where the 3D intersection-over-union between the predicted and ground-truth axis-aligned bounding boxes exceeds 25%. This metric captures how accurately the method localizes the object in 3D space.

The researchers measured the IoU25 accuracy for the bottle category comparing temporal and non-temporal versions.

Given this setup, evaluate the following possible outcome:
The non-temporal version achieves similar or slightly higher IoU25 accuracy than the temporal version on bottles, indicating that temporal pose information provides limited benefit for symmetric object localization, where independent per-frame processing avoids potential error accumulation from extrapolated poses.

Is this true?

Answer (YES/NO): YES